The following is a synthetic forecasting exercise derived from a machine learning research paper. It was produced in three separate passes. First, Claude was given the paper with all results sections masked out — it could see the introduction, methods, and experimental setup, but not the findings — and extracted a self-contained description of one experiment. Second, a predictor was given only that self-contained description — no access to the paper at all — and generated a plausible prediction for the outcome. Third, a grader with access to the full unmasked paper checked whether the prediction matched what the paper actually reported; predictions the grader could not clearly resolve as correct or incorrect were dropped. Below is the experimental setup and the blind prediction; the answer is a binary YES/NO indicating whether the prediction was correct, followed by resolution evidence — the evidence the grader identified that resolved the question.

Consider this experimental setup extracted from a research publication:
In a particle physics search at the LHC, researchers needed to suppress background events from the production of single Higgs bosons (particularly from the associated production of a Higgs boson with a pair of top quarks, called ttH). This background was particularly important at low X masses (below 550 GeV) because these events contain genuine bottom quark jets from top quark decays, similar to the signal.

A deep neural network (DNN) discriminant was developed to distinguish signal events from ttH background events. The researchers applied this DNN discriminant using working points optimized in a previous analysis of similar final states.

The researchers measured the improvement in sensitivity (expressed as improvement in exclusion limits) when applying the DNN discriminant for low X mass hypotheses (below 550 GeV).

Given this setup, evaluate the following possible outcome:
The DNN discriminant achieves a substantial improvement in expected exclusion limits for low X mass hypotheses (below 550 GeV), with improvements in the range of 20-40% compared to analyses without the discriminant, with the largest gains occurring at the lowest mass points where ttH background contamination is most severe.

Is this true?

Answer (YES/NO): NO